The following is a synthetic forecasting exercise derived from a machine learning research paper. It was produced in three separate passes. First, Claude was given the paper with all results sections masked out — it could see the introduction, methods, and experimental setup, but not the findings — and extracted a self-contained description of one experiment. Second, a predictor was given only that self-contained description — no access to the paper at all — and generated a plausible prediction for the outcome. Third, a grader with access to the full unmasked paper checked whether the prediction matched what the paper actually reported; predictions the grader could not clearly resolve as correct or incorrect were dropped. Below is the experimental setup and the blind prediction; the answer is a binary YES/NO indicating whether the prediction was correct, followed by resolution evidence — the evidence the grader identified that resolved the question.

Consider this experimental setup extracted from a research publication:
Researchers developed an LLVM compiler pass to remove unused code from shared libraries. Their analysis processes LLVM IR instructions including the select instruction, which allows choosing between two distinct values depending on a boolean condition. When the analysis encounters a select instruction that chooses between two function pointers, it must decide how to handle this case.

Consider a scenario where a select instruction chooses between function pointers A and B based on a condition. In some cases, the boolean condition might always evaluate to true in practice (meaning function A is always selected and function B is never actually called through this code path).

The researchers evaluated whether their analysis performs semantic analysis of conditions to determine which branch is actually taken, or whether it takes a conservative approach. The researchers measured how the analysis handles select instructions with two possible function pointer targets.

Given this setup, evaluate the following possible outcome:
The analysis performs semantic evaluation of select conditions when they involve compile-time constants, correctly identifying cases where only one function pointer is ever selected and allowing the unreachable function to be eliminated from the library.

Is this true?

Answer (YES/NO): NO